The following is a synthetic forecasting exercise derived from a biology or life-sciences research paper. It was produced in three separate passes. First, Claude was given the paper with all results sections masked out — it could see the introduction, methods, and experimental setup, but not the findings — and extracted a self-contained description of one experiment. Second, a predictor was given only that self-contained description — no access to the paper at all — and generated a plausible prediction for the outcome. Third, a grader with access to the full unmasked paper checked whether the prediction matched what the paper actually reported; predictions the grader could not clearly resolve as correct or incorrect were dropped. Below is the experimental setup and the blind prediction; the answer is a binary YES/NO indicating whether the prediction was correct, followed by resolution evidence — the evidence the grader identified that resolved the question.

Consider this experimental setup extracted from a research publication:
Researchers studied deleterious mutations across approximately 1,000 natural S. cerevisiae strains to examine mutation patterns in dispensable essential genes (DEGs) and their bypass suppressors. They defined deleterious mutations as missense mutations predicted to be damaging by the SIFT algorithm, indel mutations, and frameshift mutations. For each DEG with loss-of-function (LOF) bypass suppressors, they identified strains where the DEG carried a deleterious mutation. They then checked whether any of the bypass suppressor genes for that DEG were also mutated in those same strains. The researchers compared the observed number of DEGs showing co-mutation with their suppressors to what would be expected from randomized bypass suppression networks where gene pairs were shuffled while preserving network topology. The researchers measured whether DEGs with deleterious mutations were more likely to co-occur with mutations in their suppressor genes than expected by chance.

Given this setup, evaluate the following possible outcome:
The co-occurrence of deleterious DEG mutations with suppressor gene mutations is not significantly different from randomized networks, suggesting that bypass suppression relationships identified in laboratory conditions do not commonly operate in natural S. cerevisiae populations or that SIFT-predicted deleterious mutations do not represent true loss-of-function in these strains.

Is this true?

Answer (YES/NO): NO